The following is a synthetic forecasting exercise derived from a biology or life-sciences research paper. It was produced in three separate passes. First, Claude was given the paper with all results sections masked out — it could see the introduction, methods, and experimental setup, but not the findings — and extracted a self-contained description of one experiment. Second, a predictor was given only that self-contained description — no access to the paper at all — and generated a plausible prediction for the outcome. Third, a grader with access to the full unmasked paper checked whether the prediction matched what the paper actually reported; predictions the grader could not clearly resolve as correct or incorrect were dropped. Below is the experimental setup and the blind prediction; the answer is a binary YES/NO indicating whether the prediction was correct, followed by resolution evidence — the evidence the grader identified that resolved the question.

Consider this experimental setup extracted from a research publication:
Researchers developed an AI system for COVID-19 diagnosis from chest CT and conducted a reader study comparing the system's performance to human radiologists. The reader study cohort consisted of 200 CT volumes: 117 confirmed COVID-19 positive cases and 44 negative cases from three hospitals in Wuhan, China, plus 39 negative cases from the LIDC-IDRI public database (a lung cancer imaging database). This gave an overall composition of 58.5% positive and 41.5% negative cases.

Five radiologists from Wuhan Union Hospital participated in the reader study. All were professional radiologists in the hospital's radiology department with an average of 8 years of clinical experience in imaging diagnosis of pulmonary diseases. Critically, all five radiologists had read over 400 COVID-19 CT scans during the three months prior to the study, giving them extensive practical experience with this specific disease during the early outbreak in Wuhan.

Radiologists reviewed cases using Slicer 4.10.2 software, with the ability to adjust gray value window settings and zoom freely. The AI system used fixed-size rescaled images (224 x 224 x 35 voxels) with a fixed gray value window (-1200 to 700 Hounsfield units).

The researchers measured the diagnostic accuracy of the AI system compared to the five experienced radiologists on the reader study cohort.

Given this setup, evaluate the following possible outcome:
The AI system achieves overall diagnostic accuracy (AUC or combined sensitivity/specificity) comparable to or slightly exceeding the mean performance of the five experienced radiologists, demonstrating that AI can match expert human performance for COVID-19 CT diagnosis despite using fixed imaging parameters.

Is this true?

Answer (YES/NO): YES